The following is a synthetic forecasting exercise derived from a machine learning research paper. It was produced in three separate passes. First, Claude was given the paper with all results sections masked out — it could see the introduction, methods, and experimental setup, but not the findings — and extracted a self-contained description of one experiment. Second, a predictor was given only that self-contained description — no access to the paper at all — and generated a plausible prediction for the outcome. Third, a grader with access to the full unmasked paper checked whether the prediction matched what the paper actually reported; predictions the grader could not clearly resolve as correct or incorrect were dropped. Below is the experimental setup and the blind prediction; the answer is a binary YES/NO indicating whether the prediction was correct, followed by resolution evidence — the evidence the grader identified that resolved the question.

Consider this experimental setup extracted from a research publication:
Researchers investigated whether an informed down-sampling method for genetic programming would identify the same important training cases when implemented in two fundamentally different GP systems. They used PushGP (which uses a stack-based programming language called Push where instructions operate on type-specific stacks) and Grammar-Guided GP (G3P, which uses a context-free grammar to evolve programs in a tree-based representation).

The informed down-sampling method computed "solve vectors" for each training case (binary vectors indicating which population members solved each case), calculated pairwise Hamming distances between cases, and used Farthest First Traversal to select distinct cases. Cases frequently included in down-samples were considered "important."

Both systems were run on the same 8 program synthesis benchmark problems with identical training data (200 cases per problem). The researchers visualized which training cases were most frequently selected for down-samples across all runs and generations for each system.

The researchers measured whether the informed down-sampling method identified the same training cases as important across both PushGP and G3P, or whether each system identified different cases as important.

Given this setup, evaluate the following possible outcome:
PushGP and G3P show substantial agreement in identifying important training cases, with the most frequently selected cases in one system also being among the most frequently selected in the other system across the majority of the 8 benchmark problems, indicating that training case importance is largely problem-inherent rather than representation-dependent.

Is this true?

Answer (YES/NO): YES